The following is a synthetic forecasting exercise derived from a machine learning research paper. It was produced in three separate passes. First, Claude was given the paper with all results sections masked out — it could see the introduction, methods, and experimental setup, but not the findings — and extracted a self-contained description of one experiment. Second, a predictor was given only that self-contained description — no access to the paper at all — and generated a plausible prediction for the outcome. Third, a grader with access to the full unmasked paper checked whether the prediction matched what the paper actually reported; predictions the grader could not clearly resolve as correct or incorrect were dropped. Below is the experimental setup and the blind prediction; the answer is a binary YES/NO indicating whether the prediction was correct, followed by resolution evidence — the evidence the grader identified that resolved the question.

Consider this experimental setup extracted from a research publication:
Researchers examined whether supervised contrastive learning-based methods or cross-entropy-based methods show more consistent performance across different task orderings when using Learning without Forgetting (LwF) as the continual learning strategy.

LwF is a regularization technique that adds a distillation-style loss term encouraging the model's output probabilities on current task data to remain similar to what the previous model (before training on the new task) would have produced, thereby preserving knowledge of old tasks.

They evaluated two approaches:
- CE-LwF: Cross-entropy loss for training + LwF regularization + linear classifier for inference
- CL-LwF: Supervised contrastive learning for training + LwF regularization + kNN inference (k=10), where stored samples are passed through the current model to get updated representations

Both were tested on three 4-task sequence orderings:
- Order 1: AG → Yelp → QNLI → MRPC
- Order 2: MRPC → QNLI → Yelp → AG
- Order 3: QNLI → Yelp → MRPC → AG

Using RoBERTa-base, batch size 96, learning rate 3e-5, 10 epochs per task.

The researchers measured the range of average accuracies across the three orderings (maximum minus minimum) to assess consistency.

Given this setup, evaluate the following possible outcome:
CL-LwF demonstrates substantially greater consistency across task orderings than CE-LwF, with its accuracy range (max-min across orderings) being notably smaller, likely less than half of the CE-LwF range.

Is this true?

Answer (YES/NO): NO